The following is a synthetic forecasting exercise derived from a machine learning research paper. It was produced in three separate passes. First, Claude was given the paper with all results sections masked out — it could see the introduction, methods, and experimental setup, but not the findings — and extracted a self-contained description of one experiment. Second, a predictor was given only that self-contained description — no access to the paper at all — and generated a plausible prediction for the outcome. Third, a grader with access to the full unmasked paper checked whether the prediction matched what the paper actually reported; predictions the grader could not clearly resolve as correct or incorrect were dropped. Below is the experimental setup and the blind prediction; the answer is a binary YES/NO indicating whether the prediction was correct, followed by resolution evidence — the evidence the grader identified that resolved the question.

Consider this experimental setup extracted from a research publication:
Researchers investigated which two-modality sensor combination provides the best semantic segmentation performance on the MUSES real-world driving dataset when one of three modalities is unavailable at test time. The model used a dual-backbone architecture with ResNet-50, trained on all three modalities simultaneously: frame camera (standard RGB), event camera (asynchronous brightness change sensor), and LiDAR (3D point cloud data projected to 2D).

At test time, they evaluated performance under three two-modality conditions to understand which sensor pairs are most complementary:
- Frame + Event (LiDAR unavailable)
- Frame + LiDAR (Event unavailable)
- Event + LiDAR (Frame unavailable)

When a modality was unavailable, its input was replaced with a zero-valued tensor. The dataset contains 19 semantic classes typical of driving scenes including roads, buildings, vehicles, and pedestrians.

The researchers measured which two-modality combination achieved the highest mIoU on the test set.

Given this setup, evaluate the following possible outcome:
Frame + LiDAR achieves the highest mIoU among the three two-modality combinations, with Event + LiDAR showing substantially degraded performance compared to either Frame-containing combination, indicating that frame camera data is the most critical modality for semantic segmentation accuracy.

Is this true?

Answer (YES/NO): YES